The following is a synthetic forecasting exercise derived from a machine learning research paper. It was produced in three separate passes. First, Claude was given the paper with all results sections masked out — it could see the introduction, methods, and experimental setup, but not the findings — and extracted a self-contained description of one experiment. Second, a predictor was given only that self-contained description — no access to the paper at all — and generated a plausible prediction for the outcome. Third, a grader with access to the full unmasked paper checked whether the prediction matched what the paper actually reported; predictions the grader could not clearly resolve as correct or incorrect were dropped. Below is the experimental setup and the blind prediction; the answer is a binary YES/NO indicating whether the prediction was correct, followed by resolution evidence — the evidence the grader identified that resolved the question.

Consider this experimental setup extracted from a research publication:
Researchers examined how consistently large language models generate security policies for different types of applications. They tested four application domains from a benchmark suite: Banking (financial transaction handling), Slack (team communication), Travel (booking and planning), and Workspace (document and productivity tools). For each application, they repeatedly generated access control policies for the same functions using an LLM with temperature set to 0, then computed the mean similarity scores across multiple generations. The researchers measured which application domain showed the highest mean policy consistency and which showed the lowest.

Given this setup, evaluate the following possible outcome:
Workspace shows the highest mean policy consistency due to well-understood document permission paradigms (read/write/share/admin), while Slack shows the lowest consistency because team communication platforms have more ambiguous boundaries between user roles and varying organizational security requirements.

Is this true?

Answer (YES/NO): NO